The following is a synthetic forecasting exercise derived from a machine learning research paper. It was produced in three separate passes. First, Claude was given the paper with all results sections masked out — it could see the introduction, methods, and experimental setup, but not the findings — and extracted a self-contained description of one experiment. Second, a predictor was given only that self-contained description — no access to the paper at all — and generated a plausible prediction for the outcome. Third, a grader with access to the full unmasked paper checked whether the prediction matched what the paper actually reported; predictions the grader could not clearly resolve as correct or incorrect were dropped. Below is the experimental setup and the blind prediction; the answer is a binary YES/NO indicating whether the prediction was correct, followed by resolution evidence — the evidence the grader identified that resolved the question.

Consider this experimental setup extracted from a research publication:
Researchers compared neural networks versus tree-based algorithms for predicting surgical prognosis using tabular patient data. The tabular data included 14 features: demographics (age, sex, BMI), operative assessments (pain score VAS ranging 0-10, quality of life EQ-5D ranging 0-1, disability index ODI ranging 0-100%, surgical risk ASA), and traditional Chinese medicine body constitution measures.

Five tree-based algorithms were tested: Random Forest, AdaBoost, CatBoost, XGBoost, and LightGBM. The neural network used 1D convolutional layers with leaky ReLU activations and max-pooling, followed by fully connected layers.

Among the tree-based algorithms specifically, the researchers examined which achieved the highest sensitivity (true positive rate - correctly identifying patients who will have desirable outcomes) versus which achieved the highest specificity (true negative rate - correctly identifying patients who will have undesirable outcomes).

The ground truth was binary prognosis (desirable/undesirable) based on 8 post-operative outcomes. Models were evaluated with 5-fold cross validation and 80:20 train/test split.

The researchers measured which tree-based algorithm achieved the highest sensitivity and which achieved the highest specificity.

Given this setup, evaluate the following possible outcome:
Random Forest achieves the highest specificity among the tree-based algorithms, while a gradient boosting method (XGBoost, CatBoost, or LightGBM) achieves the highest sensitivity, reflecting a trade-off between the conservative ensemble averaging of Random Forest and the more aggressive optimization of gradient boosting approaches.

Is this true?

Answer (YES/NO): YES